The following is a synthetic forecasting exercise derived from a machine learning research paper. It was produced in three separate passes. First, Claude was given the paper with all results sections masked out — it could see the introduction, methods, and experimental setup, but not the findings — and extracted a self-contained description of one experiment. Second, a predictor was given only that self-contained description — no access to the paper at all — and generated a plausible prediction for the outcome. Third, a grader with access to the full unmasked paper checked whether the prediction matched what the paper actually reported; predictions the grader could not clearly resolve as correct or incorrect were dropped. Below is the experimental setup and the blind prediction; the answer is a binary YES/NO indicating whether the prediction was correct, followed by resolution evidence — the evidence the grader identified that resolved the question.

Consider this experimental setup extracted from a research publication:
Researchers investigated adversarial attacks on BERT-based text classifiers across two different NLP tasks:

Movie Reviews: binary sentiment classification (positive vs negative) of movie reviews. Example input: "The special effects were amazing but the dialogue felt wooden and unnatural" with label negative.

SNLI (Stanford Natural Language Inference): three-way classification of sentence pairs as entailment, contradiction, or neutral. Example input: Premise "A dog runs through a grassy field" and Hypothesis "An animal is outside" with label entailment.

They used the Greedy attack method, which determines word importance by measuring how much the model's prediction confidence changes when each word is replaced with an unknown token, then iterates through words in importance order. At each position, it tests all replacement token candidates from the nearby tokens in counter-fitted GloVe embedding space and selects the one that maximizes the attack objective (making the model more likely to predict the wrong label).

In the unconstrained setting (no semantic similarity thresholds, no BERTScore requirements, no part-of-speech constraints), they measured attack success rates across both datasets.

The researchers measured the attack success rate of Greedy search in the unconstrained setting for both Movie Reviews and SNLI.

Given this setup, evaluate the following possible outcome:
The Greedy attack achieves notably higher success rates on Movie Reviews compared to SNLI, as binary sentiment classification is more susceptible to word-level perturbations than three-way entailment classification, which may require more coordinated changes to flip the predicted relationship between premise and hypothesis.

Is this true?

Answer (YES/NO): NO